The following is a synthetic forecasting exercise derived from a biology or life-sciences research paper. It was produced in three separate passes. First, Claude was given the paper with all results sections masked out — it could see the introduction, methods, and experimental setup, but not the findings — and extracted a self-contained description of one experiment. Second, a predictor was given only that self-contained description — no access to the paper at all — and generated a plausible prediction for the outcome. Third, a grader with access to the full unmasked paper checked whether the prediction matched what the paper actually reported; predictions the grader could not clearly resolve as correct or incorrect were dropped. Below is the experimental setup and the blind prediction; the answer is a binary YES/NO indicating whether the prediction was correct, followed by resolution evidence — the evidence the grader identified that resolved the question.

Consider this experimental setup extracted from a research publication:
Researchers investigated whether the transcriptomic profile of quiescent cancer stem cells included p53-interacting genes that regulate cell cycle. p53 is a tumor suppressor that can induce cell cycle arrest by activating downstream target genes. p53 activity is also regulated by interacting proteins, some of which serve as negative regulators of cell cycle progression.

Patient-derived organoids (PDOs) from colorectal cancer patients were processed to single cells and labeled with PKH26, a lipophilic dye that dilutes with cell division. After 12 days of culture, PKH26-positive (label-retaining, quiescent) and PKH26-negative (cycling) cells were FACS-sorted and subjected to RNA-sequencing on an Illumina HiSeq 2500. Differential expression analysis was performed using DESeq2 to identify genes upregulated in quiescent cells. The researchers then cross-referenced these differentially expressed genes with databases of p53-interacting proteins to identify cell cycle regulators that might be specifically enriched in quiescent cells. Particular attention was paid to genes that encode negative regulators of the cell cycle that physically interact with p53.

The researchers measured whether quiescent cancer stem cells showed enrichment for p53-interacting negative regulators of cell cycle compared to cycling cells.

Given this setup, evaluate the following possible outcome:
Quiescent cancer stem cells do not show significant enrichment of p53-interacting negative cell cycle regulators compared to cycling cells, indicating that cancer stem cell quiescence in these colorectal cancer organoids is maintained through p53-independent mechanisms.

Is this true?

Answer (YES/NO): NO